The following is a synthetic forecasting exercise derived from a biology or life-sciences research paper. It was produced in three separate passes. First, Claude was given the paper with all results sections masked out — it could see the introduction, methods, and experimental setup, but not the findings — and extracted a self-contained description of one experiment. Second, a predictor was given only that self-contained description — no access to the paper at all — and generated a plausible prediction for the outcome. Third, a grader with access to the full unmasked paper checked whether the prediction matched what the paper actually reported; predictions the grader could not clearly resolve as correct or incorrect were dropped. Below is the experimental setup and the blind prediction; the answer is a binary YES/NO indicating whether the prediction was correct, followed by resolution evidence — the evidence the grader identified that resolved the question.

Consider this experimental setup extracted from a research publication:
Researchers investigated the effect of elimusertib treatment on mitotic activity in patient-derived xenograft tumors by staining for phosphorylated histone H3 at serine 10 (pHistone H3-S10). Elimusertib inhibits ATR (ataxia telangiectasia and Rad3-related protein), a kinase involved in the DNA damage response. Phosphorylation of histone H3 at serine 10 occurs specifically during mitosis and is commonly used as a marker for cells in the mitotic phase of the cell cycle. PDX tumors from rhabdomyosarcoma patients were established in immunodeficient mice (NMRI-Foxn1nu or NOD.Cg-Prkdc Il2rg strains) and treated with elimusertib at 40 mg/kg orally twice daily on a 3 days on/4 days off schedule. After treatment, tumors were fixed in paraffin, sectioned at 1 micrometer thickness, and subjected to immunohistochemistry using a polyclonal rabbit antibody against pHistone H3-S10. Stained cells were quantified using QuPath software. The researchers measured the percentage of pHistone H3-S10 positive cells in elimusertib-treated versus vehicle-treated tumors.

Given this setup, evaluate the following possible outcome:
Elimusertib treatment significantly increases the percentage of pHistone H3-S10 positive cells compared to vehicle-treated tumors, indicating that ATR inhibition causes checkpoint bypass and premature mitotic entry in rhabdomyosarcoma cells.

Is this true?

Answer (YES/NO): NO